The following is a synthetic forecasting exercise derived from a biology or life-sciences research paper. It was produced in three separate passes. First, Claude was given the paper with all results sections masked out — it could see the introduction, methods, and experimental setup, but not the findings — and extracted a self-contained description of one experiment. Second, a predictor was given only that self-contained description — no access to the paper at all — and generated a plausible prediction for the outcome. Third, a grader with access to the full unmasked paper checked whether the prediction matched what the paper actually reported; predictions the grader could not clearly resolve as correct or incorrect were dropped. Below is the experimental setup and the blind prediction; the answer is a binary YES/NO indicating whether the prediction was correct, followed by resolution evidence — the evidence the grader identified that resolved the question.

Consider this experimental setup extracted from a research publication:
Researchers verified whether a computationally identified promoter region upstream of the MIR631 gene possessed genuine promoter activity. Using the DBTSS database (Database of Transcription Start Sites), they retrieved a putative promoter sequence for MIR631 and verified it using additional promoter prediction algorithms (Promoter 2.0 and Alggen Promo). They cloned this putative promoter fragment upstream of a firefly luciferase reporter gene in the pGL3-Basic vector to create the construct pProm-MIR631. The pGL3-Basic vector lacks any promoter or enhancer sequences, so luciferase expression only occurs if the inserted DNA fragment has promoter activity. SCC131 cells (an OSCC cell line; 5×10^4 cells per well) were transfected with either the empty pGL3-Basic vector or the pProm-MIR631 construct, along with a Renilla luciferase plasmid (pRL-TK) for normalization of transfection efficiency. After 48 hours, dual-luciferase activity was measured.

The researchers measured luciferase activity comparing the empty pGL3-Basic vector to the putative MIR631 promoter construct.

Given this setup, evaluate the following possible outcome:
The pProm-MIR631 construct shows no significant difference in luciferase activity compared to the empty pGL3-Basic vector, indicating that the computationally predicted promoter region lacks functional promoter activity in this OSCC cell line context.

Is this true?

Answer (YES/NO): NO